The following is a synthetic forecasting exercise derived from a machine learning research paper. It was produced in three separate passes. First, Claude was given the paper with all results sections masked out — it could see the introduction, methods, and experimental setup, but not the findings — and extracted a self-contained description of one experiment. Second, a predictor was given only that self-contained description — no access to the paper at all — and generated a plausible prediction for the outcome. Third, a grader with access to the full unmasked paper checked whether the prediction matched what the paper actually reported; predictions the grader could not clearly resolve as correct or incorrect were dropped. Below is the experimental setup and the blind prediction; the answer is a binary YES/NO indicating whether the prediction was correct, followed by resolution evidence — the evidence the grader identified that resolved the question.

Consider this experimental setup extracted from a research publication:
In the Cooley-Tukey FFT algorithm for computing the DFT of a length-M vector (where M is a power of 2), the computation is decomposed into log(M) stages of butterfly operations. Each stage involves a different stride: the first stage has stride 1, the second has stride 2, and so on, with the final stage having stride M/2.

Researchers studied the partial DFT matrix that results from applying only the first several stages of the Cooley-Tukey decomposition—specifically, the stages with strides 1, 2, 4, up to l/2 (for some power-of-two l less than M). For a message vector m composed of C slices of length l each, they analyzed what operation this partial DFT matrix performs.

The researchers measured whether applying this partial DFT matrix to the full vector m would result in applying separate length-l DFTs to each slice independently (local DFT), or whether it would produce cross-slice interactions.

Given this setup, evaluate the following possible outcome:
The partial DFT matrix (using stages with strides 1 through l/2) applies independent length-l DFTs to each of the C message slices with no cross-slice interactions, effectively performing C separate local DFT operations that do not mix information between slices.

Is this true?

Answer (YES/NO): YES